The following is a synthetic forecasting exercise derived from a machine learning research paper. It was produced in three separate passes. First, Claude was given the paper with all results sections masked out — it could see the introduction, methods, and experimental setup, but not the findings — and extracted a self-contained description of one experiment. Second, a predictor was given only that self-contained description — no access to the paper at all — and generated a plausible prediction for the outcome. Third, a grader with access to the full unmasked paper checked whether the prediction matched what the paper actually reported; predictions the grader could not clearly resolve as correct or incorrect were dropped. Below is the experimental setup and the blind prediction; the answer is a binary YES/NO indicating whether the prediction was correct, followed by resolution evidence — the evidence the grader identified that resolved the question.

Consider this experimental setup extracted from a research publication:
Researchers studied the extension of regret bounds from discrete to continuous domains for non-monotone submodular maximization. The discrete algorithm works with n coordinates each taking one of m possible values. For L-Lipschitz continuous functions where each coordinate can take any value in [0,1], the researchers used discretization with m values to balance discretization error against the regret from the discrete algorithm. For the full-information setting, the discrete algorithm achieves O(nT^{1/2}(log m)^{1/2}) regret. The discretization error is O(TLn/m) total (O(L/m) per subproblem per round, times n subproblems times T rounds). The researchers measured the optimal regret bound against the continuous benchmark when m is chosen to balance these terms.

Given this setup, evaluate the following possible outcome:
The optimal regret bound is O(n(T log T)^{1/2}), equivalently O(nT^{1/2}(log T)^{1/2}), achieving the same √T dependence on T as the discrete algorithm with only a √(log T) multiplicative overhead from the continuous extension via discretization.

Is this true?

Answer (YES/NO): NO